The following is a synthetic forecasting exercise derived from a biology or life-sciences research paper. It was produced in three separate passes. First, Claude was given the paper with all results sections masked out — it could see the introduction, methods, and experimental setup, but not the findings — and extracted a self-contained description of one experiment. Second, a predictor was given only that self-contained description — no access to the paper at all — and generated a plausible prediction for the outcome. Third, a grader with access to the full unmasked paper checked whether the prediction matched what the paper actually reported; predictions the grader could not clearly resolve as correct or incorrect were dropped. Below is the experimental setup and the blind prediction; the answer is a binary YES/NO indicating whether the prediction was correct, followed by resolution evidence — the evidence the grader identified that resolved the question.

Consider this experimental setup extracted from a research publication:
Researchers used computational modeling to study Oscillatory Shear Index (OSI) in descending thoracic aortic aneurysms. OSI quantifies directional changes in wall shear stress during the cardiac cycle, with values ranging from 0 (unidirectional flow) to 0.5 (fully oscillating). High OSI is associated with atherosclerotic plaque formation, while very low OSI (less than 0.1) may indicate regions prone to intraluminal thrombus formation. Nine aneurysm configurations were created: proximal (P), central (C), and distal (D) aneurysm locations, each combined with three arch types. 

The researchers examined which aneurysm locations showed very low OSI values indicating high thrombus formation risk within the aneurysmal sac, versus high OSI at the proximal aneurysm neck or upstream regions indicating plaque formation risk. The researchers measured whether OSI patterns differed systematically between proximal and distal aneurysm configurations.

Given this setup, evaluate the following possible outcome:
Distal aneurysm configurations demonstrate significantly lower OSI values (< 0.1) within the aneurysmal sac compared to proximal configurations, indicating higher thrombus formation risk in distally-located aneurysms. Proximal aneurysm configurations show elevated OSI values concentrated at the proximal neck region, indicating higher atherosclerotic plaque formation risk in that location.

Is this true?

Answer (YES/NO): NO